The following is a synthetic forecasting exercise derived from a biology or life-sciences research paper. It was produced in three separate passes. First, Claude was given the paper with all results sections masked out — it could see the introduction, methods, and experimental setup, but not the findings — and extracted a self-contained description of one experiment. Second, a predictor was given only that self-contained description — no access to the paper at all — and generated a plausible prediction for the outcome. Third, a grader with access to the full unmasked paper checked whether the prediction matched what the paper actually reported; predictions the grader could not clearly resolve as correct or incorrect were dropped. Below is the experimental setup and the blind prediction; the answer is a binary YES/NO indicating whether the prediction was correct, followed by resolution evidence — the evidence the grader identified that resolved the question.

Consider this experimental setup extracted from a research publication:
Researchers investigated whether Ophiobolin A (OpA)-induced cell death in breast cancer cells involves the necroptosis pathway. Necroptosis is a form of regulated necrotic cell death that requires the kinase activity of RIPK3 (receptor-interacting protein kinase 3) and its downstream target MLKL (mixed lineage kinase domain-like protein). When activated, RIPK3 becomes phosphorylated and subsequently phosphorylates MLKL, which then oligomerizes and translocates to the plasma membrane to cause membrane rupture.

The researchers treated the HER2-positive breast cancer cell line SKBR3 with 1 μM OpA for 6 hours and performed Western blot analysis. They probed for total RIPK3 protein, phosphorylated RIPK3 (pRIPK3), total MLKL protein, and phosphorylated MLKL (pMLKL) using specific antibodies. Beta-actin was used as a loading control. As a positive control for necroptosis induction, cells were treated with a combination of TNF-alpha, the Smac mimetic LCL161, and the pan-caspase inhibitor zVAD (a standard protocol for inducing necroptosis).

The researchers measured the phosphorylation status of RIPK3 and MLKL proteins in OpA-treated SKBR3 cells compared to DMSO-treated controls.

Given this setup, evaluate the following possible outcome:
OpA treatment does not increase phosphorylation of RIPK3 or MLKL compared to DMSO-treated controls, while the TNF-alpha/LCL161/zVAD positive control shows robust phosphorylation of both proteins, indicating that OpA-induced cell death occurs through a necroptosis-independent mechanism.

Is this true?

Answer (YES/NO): NO